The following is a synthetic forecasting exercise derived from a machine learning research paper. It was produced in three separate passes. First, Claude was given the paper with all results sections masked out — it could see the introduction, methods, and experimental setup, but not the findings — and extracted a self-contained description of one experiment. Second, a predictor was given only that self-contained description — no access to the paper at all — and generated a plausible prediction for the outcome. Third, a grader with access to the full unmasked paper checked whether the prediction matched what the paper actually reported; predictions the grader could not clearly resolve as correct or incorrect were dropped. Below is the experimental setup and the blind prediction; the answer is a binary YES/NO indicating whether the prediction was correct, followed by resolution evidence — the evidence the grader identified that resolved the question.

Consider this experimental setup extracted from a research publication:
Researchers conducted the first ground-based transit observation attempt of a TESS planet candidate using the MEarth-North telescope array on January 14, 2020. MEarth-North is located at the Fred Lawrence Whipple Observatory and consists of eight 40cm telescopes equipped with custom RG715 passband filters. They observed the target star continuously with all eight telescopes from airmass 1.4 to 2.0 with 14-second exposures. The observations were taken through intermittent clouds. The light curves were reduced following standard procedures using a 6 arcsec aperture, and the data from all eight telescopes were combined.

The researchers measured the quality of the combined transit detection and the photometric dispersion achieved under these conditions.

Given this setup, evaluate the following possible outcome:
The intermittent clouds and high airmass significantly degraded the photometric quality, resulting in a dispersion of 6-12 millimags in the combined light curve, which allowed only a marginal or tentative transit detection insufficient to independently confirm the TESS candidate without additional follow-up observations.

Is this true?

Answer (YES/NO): NO